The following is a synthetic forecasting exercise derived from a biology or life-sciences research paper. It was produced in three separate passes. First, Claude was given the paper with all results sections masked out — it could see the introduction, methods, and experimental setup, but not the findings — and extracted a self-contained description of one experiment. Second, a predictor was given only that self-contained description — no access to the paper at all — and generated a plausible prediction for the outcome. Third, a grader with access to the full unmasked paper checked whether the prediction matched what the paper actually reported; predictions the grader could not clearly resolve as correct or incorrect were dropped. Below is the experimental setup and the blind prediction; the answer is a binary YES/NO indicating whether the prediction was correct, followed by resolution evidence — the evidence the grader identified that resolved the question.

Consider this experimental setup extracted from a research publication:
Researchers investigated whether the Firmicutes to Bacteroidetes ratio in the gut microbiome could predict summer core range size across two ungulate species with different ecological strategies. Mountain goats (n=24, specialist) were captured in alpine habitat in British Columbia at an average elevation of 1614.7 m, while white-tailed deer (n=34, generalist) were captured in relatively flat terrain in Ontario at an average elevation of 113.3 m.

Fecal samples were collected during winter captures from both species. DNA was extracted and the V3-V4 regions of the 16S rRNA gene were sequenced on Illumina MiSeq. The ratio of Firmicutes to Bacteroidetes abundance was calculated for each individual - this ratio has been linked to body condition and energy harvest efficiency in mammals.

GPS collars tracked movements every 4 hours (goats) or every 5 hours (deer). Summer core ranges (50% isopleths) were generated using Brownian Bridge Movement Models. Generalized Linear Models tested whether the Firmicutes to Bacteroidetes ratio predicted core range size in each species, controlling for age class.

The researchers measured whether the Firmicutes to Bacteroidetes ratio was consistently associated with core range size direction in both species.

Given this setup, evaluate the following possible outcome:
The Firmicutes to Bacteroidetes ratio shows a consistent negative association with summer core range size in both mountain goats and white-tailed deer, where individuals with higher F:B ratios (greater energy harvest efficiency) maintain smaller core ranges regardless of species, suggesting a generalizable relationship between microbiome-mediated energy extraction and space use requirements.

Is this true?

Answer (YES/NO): NO